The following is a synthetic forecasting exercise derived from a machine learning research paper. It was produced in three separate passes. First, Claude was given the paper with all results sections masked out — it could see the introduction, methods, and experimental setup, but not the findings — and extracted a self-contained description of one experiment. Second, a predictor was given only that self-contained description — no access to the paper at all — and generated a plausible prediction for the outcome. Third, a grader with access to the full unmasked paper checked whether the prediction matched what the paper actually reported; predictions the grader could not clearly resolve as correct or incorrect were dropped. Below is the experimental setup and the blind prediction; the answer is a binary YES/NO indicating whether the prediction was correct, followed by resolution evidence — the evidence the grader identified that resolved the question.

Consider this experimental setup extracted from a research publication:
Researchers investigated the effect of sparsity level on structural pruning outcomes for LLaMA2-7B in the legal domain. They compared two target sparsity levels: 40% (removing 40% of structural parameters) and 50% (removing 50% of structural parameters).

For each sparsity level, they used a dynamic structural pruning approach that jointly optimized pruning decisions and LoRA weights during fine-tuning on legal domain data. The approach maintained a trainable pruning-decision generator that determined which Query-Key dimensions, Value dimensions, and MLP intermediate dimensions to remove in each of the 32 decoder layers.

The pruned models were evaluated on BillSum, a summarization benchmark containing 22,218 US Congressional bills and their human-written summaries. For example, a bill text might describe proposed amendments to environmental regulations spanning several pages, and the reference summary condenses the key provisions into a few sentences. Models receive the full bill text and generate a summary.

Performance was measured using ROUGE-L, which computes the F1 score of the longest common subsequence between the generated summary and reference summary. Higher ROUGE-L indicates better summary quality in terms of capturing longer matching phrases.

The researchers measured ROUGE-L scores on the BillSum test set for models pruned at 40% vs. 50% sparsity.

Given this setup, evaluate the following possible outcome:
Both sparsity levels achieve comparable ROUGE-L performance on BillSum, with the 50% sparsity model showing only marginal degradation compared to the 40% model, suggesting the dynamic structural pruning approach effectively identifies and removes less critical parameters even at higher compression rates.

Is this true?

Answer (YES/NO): NO